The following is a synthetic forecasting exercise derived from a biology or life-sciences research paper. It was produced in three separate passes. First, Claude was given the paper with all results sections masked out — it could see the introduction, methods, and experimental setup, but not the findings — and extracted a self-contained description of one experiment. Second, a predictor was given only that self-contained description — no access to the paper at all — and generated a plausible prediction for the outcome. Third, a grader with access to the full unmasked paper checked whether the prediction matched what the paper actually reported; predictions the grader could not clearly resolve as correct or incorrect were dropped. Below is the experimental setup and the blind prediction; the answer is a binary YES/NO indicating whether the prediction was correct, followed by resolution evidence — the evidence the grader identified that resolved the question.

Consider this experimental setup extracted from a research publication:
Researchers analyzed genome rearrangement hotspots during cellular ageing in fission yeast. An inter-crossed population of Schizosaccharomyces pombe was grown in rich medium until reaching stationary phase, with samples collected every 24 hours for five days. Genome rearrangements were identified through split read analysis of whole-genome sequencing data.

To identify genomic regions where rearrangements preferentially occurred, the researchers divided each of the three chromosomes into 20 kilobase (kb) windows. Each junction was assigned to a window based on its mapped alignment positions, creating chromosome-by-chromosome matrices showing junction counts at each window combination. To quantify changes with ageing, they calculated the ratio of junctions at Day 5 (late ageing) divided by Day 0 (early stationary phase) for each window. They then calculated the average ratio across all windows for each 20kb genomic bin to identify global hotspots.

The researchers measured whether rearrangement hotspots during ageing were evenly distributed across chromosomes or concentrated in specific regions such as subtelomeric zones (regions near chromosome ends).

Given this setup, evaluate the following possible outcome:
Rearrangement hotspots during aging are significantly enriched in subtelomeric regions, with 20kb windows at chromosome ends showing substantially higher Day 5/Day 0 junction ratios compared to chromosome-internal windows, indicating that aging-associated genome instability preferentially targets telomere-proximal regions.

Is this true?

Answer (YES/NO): YES